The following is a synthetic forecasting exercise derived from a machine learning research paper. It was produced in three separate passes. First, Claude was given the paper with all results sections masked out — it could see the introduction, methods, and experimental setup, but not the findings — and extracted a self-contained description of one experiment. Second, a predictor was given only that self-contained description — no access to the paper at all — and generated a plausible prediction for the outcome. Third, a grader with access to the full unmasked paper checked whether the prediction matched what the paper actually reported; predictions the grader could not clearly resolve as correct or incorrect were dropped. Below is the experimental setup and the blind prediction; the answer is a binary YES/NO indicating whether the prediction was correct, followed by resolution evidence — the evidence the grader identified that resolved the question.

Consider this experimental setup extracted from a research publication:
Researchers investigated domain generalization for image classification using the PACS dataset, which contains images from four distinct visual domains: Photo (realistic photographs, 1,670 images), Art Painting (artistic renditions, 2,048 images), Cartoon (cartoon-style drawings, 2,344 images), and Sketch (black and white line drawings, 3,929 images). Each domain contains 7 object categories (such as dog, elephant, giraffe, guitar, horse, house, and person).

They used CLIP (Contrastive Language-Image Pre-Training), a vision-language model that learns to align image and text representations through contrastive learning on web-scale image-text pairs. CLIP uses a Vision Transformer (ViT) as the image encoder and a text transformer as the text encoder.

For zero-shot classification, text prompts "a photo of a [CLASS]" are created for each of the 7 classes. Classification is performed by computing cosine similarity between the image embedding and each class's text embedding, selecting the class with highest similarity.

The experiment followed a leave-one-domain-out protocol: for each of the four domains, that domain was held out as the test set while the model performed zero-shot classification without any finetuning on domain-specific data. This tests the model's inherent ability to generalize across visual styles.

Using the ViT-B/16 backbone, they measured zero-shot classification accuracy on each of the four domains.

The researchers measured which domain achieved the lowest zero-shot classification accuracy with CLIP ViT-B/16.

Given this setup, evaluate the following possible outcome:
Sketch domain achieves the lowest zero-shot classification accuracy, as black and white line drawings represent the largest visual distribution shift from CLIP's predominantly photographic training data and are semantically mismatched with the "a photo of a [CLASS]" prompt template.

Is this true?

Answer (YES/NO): YES